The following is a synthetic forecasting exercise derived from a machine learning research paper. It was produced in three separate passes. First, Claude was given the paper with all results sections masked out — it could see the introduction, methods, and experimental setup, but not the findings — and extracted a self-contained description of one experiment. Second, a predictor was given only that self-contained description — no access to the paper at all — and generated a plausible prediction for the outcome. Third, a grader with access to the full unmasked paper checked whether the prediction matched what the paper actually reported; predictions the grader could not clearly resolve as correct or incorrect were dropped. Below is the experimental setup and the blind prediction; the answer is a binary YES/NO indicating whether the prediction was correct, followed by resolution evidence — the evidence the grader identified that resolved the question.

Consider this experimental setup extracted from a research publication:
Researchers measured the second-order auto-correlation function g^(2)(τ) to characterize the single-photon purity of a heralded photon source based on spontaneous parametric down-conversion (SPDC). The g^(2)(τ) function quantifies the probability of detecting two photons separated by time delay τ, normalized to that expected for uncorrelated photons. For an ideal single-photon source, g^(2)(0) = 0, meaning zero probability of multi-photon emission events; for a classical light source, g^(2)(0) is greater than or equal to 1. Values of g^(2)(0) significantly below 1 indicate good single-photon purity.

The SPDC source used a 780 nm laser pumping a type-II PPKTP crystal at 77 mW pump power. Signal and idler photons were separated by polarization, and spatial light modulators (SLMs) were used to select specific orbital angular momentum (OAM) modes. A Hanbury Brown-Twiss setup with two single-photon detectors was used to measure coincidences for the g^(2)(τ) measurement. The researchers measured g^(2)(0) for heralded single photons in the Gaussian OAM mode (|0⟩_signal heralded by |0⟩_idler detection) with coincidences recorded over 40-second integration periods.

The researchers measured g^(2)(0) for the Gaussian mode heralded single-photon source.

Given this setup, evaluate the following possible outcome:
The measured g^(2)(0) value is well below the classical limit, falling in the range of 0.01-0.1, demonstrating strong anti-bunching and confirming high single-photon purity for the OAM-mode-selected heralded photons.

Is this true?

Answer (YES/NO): YES